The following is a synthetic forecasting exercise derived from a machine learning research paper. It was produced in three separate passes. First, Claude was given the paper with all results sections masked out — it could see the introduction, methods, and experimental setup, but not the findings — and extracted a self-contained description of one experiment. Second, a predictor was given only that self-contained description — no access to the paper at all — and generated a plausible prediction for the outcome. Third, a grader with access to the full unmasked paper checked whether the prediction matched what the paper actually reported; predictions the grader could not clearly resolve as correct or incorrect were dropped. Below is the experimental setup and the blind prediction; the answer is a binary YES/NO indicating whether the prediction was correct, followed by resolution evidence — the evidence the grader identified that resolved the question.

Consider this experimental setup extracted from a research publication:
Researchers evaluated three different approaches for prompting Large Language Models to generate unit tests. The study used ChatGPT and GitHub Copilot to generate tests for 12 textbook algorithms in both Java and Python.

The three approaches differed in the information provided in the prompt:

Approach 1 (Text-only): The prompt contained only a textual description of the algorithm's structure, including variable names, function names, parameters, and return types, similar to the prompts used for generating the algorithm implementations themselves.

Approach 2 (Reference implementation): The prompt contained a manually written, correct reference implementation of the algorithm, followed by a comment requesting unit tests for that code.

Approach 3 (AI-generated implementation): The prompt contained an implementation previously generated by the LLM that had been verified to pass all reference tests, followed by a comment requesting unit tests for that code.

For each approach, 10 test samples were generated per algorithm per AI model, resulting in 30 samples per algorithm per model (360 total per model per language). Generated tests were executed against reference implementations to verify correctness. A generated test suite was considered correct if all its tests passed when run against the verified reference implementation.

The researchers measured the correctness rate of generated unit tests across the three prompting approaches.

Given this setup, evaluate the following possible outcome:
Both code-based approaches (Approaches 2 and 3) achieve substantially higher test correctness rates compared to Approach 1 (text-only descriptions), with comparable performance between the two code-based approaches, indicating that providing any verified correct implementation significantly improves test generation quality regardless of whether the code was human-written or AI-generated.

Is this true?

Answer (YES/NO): NO